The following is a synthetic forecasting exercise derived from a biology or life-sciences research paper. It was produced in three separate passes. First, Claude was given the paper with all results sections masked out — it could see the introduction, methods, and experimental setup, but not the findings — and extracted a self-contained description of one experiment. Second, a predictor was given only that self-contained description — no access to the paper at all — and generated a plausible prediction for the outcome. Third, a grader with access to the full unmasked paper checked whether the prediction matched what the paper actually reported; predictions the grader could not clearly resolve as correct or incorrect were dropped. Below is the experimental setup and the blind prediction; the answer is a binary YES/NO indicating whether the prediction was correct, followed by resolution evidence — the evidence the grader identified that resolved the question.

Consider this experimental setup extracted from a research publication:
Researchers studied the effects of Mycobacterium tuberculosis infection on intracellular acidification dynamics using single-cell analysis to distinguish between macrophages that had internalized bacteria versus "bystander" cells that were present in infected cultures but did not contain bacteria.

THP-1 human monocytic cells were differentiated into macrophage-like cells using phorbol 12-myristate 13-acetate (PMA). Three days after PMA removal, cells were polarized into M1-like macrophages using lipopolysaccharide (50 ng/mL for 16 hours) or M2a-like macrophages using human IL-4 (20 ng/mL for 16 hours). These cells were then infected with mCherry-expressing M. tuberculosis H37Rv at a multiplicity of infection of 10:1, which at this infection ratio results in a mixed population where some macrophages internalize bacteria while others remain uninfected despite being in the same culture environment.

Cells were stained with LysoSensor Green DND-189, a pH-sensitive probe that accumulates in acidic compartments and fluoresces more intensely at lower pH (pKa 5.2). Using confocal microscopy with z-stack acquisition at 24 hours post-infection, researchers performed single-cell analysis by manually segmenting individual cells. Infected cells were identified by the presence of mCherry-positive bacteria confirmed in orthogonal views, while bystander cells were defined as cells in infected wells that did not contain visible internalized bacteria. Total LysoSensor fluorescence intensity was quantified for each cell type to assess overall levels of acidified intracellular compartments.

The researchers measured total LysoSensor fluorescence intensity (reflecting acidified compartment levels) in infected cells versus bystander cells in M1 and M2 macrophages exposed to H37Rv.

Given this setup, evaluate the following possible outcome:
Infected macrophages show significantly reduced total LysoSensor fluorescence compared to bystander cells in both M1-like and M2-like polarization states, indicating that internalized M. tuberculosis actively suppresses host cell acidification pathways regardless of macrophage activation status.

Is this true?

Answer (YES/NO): NO